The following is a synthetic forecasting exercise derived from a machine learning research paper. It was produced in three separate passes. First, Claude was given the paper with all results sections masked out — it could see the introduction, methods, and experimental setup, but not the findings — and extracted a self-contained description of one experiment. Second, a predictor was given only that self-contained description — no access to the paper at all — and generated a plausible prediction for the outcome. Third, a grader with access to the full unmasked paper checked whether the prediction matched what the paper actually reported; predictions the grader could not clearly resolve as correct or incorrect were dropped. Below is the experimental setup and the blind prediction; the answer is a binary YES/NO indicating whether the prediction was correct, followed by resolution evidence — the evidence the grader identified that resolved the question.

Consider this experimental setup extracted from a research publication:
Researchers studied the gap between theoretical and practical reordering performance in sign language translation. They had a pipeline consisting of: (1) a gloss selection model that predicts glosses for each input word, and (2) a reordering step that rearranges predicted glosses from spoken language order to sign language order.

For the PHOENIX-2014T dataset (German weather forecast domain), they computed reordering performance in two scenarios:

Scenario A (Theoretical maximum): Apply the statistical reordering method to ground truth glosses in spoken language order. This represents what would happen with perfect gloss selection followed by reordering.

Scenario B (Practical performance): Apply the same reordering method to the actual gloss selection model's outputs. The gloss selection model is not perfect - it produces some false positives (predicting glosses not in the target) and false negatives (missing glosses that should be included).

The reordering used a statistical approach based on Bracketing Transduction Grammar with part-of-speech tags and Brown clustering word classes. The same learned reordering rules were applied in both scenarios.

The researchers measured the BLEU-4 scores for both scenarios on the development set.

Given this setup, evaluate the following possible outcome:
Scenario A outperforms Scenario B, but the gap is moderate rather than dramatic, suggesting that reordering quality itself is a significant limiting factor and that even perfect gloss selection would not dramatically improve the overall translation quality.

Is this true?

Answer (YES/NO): NO